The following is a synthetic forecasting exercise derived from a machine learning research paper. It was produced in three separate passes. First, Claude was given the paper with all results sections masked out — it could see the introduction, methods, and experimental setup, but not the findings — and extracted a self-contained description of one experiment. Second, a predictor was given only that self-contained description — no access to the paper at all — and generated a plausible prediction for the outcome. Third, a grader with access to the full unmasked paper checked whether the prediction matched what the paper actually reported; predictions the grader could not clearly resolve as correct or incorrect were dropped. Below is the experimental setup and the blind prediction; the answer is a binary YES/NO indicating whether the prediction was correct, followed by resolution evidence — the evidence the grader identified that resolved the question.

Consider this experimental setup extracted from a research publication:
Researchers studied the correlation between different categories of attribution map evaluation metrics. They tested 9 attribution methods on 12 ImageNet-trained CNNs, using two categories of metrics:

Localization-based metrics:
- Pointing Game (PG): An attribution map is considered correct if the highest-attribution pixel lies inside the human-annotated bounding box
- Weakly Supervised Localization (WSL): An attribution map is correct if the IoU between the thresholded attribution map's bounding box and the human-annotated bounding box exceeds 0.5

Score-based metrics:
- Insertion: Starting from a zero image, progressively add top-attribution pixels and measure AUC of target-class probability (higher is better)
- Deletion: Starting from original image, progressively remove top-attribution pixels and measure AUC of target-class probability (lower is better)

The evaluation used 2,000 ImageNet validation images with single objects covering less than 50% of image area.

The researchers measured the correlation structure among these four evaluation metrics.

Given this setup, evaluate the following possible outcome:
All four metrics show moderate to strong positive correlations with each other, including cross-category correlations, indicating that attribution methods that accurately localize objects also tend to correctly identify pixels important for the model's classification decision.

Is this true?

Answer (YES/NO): NO